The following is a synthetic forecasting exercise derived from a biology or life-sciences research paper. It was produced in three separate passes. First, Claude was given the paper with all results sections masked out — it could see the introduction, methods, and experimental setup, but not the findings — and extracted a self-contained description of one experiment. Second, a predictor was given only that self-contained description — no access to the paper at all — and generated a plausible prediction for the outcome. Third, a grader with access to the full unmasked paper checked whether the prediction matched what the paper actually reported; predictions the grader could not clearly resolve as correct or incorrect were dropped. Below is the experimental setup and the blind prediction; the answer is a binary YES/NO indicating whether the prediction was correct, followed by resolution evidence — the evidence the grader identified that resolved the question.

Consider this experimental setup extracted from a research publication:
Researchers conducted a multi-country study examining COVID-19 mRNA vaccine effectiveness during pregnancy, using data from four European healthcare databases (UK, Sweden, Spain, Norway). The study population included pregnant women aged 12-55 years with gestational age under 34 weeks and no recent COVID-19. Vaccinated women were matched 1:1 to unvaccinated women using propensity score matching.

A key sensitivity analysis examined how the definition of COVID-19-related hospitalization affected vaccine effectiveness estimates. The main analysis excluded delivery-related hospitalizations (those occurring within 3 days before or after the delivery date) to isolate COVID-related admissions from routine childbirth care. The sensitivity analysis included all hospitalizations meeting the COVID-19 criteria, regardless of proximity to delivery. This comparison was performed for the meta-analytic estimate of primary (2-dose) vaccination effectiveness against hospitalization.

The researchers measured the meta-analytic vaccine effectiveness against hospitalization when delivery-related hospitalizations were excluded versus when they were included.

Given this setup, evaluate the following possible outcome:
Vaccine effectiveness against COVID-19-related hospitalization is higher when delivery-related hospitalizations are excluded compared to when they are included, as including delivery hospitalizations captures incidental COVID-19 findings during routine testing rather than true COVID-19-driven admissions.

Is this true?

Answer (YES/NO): YES